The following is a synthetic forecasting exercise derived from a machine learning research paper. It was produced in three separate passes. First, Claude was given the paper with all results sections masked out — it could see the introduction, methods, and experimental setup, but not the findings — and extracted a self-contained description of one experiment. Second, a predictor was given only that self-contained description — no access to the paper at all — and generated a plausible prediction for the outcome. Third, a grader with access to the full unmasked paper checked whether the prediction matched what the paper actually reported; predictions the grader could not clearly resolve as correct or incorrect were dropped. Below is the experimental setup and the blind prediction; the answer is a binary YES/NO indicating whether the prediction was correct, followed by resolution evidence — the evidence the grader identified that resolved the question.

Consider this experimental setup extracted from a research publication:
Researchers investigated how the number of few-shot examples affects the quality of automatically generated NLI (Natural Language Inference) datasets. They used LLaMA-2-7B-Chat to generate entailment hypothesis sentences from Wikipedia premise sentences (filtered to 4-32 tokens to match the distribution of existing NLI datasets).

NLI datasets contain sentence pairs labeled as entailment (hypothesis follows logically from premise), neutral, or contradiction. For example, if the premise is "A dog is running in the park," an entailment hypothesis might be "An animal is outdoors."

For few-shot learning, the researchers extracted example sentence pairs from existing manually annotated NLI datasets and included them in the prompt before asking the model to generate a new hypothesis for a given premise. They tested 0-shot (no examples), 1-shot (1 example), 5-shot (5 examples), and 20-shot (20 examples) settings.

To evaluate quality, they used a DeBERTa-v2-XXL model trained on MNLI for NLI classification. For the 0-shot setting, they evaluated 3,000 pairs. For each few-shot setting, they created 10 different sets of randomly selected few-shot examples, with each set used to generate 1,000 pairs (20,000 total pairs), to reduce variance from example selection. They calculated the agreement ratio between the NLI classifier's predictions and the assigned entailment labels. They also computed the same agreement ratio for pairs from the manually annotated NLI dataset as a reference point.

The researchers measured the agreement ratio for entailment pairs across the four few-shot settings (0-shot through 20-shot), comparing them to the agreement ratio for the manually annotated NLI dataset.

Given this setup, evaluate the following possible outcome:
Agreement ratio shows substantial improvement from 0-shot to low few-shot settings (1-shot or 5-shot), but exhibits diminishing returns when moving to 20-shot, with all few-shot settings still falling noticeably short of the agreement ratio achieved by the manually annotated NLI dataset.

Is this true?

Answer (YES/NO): NO